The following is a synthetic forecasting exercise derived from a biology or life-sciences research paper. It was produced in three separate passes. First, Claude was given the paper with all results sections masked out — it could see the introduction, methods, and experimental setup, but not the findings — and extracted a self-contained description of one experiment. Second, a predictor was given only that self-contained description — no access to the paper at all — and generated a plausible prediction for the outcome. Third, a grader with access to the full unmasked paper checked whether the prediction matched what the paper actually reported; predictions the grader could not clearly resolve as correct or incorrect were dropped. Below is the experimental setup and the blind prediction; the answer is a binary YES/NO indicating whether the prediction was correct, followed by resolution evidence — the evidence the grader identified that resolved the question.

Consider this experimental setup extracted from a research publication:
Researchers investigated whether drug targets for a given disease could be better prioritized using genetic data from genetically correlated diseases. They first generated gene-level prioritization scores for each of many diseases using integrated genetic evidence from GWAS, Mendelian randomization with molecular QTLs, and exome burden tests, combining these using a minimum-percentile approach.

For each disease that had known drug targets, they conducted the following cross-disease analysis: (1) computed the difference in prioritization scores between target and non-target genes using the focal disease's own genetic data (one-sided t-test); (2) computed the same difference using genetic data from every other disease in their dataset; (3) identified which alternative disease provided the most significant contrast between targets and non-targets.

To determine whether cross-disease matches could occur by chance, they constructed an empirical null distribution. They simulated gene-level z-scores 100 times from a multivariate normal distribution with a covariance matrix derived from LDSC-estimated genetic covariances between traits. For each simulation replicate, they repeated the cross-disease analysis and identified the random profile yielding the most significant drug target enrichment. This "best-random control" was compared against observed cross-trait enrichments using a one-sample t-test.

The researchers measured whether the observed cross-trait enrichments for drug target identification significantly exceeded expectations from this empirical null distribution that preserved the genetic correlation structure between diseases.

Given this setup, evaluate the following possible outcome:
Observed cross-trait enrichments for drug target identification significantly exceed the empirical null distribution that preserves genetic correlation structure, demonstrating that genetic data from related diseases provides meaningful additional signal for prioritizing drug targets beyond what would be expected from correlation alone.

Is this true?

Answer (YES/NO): YES